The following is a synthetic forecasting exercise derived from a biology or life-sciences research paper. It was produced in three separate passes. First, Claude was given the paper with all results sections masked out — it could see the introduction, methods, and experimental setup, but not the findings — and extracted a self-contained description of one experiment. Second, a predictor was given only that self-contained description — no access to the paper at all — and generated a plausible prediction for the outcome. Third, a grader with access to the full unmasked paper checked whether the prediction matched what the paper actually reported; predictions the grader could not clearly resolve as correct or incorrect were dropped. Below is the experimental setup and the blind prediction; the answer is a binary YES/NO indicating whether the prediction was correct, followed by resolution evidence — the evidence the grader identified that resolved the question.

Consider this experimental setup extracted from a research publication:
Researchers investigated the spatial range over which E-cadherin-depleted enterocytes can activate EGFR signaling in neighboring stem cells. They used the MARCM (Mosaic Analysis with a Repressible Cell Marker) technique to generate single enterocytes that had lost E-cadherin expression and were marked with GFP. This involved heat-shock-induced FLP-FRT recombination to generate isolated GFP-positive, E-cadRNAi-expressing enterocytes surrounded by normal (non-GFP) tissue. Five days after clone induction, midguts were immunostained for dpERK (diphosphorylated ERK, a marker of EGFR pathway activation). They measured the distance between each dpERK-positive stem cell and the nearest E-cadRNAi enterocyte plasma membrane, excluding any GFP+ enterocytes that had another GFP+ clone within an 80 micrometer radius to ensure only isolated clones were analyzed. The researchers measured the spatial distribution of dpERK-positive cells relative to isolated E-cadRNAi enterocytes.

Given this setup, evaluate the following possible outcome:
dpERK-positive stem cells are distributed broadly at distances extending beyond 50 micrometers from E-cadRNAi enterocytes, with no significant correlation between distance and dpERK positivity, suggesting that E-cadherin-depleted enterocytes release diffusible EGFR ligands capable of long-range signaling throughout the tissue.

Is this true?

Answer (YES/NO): NO